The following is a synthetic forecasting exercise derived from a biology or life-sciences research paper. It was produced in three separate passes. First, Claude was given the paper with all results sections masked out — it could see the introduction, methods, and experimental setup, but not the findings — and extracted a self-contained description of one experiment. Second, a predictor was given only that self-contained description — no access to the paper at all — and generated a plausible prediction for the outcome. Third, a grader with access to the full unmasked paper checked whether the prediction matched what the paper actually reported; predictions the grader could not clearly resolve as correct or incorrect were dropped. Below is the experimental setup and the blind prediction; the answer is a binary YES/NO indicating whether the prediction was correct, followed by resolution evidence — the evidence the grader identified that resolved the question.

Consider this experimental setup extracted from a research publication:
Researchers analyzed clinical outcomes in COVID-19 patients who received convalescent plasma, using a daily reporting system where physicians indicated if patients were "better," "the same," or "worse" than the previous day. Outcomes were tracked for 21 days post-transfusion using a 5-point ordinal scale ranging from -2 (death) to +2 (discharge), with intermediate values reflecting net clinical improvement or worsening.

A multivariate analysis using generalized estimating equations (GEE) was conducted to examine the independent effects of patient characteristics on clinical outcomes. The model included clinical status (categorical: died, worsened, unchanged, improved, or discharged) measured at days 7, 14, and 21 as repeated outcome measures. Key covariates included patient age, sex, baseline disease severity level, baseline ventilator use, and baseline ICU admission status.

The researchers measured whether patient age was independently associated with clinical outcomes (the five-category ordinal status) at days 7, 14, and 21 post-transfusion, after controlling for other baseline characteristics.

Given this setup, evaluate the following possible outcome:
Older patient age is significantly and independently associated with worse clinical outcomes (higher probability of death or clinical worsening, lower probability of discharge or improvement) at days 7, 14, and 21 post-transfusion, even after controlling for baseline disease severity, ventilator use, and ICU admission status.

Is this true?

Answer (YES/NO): YES